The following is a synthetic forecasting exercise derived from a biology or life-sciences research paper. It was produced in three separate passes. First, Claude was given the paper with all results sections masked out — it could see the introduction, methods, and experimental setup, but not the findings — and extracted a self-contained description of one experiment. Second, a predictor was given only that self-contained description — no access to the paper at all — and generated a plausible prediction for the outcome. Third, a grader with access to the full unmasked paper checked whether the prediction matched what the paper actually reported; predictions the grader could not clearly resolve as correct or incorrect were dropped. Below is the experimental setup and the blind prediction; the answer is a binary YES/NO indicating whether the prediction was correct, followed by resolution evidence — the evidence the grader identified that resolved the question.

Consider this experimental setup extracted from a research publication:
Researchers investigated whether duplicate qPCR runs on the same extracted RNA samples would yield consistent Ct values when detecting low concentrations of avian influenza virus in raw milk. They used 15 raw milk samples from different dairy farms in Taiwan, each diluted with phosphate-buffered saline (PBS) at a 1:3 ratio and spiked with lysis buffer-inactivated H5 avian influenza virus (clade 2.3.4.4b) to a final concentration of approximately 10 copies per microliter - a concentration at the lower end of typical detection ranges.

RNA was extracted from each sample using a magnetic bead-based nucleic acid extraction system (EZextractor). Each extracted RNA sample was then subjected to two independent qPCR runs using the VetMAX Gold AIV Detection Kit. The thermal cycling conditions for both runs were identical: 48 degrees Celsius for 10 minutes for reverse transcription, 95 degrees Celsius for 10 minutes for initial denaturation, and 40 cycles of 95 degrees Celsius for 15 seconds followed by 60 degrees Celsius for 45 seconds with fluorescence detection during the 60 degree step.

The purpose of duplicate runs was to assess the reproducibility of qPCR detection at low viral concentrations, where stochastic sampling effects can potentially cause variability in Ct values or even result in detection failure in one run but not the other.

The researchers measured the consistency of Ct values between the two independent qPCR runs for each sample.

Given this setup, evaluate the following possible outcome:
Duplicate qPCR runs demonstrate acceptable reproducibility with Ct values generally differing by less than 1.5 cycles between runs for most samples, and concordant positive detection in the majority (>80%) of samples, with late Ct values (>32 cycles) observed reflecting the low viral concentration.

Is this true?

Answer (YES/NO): NO